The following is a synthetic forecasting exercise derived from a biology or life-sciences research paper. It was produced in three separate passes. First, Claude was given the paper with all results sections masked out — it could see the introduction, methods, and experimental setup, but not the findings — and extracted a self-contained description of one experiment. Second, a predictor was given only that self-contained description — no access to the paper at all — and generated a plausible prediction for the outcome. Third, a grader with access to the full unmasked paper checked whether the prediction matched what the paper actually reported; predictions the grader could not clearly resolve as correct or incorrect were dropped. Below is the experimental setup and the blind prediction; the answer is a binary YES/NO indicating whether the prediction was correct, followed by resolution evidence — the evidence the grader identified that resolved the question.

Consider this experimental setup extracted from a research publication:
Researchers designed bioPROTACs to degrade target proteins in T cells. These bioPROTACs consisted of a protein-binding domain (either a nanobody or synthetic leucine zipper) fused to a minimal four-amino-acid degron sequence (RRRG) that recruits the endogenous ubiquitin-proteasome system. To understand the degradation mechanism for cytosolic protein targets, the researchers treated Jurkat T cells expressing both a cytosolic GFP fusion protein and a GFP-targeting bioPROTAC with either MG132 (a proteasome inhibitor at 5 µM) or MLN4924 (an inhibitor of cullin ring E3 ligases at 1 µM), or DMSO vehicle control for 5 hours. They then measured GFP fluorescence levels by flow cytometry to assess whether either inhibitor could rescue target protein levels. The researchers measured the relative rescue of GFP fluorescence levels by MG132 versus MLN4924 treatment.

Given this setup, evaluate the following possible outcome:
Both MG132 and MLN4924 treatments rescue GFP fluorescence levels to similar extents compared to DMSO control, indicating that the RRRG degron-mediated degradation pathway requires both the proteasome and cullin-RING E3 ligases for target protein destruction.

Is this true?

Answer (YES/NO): NO